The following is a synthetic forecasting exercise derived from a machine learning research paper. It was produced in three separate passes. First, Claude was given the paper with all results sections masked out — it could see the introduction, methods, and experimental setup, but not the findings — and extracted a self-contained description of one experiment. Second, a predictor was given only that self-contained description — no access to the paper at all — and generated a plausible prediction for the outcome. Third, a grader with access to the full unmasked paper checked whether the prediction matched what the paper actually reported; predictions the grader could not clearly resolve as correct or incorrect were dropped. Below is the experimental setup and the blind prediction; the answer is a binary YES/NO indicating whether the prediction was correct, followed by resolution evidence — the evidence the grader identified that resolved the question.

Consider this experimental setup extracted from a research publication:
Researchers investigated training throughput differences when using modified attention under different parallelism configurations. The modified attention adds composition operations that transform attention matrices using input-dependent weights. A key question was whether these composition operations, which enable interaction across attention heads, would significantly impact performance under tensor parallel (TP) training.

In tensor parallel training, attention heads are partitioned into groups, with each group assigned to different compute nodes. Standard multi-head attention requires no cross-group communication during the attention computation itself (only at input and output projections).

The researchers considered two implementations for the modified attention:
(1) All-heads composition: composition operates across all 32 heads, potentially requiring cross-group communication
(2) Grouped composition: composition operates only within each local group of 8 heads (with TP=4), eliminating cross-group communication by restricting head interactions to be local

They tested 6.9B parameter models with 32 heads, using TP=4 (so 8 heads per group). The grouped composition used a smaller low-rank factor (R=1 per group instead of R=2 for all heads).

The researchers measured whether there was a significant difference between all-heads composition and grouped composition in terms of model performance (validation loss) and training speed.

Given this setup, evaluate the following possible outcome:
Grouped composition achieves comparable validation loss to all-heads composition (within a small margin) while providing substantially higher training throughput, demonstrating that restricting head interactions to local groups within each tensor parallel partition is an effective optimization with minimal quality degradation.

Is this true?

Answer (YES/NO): NO